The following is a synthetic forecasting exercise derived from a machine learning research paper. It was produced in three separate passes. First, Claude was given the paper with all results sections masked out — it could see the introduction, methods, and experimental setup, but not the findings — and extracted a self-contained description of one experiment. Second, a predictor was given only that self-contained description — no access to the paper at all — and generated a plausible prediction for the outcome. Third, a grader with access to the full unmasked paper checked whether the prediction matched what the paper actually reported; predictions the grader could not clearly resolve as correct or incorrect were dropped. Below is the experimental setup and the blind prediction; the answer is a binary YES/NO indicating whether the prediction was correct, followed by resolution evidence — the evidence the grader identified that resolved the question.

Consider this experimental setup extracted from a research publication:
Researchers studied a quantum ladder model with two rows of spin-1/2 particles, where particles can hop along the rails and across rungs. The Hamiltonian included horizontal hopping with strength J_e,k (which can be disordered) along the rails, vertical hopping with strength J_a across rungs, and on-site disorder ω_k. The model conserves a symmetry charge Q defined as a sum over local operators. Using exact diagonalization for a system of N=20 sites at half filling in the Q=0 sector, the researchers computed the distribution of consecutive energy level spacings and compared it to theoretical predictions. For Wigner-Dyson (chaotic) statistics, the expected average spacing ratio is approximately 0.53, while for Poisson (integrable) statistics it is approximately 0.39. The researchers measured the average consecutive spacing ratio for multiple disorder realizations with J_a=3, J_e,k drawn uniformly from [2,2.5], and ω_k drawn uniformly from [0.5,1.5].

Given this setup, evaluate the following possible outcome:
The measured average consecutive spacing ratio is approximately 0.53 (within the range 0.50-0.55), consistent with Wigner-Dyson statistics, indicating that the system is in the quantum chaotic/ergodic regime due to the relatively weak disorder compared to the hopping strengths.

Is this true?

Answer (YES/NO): YES